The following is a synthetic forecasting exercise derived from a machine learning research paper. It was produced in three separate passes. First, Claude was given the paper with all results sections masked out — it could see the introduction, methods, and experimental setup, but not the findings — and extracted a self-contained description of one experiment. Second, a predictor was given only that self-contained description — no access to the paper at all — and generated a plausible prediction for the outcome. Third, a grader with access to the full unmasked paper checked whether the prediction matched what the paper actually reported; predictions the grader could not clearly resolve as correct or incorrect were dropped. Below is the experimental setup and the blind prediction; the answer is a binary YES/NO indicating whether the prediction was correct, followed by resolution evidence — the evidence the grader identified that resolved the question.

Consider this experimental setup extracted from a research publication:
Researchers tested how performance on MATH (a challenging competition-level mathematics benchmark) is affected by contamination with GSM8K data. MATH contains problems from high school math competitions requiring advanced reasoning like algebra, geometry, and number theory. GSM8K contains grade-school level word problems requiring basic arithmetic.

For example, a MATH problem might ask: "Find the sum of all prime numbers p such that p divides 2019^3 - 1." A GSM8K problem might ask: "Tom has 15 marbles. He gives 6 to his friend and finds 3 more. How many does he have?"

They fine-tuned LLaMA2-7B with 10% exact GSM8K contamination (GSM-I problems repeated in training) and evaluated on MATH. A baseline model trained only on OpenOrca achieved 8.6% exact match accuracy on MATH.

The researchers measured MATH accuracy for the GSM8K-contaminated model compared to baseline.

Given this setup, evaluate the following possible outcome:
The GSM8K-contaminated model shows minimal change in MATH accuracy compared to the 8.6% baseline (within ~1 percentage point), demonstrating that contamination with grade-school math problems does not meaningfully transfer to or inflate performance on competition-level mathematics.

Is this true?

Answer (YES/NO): YES